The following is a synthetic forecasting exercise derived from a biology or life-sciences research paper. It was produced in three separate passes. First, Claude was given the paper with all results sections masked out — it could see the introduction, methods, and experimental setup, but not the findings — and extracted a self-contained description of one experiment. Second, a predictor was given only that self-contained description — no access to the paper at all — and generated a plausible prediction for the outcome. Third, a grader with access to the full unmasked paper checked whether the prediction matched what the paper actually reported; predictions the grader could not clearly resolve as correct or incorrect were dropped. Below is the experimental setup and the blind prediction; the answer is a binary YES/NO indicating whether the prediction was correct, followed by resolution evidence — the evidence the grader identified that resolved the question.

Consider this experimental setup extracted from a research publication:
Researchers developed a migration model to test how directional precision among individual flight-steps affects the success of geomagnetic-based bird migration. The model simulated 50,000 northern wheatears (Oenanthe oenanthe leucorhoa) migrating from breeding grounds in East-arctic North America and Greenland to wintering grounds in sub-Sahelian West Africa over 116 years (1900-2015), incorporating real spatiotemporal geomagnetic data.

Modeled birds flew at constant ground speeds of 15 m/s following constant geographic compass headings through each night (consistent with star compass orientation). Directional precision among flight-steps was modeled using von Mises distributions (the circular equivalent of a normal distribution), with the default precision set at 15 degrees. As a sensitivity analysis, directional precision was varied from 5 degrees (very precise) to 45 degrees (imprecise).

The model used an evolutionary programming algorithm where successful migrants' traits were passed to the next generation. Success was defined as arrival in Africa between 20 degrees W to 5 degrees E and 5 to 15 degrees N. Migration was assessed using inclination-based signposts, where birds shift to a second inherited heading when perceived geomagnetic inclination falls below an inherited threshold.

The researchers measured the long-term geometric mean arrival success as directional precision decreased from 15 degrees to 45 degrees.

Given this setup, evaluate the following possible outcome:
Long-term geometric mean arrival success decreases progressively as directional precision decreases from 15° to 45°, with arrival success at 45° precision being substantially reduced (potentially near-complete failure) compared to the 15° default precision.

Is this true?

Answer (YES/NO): NO